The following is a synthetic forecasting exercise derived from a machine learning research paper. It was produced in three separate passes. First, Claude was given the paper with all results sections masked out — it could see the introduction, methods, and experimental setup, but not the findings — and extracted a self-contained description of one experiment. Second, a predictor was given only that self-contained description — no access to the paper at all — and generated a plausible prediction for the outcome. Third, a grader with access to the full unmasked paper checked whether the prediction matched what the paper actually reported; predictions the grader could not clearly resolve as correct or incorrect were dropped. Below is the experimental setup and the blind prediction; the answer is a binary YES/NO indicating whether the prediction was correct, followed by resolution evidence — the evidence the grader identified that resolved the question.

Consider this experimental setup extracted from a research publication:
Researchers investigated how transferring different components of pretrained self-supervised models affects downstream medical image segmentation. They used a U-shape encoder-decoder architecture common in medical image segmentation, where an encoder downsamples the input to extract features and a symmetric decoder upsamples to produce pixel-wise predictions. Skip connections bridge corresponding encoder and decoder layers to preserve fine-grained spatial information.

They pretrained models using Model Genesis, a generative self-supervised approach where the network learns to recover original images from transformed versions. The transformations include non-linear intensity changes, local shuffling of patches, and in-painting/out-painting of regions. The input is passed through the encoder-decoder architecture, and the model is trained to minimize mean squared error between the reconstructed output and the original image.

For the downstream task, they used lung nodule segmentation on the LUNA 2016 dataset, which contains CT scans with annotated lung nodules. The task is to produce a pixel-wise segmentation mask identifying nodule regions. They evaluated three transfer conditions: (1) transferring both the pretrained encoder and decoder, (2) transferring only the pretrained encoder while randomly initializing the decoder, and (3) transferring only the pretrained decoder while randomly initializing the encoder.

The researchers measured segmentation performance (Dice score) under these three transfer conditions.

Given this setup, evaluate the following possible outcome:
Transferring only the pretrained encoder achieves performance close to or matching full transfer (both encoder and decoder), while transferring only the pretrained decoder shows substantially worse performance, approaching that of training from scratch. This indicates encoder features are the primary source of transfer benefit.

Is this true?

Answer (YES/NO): NO